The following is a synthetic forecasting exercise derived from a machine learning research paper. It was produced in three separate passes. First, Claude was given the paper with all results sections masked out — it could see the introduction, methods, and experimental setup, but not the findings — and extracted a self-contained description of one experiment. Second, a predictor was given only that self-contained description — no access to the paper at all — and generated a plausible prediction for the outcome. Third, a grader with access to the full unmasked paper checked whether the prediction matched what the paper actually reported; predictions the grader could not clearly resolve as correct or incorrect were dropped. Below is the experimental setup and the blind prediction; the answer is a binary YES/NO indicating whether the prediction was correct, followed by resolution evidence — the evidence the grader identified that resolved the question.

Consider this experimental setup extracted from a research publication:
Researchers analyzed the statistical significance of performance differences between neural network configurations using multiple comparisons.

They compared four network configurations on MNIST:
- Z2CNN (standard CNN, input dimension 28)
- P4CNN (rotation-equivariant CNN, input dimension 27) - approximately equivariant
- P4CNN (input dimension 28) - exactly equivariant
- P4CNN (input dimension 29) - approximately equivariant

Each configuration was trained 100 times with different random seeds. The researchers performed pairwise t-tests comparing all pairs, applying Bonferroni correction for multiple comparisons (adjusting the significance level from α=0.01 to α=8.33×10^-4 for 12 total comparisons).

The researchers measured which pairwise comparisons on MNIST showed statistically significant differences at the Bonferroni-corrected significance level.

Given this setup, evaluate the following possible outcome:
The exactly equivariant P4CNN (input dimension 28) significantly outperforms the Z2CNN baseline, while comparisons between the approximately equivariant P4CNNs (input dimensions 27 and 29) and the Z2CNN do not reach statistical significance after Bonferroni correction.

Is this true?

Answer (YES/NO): NO